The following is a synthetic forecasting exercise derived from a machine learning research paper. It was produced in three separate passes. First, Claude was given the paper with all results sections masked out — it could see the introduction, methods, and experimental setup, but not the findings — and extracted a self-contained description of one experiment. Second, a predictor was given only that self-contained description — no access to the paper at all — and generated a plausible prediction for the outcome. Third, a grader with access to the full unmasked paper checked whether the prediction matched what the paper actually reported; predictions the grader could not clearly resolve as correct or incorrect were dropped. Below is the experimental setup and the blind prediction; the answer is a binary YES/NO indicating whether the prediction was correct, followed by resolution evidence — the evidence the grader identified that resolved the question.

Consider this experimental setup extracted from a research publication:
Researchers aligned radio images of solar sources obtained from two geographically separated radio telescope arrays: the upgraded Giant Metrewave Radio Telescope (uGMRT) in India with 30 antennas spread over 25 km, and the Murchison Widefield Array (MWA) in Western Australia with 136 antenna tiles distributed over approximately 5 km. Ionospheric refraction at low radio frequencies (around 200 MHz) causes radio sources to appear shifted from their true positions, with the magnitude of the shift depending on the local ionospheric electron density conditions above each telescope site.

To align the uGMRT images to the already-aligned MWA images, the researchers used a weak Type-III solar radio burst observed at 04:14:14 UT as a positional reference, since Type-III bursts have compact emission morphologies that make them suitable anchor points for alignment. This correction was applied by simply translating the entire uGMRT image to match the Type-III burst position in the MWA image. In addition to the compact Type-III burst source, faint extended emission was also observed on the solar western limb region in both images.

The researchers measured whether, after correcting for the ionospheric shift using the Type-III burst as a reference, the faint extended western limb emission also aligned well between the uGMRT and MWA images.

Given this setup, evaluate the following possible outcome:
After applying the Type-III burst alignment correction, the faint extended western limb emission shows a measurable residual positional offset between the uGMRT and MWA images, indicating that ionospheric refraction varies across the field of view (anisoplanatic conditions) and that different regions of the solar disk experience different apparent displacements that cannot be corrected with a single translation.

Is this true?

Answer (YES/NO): YES